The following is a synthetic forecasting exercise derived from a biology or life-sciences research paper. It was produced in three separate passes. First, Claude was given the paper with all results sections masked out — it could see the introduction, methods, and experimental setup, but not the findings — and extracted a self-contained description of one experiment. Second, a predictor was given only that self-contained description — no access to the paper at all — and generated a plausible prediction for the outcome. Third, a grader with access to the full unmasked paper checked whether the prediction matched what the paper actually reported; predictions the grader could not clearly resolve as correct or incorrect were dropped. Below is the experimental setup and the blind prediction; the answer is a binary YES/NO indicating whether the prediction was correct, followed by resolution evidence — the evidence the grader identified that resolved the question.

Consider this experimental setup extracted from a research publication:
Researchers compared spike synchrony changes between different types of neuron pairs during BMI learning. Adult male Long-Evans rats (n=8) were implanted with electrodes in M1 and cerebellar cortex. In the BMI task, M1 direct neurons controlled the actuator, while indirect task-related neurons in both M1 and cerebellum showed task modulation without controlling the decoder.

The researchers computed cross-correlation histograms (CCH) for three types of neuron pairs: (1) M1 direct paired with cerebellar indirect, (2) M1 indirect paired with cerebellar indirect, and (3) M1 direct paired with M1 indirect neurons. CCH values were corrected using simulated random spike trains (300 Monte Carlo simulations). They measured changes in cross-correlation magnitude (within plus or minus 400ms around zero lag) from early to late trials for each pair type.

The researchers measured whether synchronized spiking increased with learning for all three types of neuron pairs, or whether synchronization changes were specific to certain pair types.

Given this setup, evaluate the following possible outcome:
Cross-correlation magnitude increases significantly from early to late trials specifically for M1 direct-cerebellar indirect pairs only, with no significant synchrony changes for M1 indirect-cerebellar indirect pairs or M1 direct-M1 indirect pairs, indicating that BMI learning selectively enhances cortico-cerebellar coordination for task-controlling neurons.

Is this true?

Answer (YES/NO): NO